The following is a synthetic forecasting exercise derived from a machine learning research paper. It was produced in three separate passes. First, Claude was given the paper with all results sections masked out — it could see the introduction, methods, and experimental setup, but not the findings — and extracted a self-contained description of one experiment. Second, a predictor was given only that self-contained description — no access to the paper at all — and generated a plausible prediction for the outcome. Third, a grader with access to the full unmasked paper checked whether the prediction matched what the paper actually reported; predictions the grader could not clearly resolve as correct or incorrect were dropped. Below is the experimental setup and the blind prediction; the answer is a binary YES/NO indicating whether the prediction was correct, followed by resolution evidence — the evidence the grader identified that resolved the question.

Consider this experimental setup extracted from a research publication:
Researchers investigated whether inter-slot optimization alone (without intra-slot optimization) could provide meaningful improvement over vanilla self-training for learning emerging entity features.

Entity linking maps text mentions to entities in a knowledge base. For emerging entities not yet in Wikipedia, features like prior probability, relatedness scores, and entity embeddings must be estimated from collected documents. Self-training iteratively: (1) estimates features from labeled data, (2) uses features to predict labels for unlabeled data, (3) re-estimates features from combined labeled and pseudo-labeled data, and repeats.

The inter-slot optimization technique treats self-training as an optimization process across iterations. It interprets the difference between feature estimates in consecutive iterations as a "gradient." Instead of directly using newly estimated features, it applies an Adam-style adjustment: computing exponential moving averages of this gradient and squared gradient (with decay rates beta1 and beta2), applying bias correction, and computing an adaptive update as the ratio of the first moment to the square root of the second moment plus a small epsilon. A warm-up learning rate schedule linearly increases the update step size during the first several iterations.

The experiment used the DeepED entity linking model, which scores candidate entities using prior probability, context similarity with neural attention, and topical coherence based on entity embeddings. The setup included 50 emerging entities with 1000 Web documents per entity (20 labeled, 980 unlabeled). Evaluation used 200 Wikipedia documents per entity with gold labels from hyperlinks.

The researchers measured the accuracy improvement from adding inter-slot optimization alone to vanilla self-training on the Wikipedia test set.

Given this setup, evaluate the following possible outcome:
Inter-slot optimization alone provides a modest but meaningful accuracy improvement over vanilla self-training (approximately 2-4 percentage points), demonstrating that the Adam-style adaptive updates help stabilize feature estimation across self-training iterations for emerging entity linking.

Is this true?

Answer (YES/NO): NO